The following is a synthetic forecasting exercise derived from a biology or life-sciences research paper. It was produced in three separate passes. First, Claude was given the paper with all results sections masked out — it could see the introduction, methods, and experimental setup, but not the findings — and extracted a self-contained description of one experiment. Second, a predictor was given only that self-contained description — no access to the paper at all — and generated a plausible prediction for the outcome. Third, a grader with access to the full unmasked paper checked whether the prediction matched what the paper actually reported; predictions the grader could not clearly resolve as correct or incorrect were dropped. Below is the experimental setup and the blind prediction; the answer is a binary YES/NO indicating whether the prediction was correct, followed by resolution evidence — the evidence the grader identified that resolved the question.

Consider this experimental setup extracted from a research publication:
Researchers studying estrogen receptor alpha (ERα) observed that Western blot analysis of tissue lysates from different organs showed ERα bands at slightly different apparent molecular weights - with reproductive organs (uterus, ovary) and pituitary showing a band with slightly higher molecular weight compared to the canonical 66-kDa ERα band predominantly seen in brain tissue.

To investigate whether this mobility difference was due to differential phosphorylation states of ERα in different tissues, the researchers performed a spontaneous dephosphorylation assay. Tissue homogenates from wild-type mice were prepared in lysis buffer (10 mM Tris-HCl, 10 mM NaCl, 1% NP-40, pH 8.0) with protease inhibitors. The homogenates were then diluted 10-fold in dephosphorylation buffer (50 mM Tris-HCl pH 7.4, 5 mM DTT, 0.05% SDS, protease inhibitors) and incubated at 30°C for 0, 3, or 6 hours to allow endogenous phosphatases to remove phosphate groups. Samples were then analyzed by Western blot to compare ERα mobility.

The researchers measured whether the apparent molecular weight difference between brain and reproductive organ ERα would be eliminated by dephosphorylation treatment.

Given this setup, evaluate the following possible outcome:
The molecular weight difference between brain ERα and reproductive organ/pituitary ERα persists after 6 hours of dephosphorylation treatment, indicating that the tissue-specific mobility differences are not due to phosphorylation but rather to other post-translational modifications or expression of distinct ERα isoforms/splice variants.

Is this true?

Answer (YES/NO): YES